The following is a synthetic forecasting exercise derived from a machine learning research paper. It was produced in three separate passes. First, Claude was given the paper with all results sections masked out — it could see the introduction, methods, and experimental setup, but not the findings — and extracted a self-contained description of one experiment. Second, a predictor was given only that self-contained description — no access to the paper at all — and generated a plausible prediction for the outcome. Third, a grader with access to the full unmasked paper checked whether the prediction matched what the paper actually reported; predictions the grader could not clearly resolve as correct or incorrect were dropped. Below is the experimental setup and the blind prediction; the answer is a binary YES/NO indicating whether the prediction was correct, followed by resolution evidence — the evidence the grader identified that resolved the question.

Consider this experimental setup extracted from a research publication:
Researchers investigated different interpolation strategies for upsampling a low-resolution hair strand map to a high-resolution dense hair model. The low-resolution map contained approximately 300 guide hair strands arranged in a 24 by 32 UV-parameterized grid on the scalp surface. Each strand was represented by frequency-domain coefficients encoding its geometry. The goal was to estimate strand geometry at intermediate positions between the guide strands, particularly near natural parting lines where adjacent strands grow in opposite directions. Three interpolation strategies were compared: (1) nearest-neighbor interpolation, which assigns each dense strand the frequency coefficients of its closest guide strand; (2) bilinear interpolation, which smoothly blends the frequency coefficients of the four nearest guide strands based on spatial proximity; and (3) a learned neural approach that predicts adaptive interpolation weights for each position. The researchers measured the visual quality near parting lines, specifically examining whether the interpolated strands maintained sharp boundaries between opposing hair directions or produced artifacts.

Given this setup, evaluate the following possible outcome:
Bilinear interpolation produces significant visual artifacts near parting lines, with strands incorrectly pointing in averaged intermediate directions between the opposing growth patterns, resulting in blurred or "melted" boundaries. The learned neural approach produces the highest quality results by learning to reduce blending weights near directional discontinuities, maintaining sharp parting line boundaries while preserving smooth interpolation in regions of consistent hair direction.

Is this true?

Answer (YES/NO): YES